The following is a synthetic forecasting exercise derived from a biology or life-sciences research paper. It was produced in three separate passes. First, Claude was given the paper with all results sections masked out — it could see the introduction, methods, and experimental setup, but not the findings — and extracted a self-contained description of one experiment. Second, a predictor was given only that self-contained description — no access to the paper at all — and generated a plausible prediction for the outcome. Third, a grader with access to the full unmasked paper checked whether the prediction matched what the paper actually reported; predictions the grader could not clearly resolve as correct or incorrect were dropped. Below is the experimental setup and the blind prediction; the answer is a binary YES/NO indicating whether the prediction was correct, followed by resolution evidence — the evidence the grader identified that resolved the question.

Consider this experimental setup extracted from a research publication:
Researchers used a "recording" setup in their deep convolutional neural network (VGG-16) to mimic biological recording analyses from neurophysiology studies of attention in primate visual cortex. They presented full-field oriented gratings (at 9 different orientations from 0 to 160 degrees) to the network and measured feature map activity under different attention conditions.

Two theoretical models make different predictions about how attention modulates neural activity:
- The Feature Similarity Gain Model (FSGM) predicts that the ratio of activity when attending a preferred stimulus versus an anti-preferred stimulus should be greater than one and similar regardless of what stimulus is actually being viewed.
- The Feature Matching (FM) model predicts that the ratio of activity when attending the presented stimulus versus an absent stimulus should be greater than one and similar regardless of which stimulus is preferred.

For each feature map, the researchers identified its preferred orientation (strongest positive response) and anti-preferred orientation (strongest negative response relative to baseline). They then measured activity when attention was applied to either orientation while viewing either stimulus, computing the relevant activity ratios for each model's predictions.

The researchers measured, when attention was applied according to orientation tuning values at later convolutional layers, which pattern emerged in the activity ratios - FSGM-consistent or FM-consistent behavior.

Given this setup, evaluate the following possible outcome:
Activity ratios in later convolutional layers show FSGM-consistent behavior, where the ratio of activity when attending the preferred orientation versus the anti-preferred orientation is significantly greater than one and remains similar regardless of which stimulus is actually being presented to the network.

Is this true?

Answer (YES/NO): YES